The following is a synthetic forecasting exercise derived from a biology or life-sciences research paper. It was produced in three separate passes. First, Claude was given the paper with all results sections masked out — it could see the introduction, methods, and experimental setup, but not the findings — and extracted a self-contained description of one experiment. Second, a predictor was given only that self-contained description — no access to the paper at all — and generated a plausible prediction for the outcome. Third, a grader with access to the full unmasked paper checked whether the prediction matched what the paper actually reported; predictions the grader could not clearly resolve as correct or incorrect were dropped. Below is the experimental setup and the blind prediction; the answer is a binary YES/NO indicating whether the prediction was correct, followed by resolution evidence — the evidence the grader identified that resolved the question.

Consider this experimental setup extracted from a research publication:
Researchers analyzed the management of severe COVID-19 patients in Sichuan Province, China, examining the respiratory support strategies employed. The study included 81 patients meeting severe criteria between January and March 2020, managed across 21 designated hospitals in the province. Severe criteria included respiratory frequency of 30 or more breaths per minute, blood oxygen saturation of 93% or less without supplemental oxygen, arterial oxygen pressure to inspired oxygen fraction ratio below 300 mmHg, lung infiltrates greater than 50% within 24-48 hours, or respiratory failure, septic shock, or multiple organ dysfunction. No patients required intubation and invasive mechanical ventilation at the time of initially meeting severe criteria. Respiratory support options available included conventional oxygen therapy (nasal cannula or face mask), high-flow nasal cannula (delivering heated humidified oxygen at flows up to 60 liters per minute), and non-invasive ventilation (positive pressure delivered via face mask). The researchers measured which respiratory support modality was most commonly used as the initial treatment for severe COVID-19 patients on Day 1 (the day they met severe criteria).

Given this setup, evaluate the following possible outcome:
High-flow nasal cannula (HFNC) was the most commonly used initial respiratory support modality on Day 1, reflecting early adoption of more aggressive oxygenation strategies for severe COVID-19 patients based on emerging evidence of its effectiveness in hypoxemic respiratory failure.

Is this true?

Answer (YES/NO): NO